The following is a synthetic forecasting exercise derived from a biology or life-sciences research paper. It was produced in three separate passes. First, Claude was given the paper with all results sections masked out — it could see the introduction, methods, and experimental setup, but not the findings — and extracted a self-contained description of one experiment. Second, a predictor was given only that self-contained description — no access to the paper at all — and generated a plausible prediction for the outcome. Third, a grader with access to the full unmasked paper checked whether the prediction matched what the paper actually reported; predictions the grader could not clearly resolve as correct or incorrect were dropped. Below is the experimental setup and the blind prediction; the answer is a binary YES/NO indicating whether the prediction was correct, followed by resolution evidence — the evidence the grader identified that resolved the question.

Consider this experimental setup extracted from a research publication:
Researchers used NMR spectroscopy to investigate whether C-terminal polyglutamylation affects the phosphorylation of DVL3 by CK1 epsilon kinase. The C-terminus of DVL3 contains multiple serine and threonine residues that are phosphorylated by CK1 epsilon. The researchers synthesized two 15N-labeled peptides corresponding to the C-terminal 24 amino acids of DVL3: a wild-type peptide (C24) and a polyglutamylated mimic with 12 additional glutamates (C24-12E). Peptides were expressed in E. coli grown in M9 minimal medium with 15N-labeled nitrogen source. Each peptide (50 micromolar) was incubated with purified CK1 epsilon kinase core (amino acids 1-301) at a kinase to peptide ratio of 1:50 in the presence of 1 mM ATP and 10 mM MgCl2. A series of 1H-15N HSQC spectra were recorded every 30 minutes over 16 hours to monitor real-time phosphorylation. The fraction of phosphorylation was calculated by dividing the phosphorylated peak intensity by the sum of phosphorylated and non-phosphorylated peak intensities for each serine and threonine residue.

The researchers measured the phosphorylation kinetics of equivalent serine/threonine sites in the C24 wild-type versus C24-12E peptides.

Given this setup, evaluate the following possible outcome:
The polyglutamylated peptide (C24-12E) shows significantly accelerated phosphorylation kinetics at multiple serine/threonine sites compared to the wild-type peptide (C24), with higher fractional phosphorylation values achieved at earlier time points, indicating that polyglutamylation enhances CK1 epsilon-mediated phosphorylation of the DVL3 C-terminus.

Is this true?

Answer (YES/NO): YES